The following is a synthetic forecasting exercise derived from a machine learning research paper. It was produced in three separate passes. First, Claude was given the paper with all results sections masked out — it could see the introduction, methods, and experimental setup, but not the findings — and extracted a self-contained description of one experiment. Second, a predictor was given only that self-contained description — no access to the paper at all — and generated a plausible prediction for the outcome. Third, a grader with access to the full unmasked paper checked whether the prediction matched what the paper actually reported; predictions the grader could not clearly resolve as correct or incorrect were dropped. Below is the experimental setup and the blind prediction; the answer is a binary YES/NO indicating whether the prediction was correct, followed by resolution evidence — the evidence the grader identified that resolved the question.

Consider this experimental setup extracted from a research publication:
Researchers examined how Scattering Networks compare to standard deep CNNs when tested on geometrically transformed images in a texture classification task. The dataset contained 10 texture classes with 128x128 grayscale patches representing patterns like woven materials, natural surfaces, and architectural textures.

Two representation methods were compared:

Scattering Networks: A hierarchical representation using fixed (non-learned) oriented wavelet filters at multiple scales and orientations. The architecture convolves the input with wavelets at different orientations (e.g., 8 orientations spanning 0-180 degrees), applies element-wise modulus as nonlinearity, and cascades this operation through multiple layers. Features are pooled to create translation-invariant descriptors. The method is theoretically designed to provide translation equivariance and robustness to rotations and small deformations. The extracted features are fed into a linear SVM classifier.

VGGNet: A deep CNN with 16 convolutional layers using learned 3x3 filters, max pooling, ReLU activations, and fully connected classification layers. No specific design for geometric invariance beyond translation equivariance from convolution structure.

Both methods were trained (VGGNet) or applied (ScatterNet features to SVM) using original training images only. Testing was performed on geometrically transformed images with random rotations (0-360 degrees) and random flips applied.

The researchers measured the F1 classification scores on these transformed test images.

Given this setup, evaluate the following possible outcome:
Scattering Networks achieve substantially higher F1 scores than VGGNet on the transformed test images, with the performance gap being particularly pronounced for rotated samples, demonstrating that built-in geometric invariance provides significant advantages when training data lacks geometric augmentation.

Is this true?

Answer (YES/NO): NO